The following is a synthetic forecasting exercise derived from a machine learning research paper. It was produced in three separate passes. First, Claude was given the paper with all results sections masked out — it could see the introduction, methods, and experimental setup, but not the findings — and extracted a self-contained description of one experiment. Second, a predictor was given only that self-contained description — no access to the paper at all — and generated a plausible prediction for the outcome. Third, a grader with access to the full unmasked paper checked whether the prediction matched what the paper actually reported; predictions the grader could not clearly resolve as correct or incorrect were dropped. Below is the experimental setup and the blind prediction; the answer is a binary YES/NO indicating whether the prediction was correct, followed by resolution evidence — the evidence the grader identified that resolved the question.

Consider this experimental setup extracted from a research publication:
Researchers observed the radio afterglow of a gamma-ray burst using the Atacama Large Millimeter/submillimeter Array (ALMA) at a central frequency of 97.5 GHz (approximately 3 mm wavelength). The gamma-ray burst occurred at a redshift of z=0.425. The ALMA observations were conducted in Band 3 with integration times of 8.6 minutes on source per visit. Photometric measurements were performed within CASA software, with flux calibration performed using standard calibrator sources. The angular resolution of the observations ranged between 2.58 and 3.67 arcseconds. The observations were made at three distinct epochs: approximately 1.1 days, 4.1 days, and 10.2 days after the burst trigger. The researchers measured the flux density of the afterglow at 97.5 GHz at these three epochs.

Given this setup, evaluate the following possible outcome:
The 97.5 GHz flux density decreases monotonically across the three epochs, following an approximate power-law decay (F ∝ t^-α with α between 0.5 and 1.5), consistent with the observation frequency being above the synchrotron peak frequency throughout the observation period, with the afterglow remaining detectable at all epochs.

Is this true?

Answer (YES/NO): YES